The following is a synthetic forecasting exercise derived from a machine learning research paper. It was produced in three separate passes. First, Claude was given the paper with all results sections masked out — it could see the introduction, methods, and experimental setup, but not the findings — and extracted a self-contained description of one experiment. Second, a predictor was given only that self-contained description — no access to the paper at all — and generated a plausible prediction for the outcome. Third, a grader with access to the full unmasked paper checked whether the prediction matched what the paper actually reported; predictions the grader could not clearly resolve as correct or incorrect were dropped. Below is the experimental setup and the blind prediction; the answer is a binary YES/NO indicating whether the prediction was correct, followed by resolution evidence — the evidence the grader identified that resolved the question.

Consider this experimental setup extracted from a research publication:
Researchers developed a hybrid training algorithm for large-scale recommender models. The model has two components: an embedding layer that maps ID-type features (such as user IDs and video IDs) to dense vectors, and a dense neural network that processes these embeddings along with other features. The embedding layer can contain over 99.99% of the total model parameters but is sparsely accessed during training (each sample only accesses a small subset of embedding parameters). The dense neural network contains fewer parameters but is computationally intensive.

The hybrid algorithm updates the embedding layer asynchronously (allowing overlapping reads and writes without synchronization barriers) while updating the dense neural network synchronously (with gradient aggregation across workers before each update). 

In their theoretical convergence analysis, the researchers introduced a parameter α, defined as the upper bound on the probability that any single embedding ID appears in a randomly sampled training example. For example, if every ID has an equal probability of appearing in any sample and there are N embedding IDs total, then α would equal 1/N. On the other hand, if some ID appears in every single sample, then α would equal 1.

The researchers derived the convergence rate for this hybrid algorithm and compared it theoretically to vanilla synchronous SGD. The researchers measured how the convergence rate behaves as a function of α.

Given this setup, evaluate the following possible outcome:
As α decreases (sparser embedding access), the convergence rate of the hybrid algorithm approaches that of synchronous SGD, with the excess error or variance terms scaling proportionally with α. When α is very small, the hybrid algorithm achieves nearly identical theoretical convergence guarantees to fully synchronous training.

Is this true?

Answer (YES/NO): YES